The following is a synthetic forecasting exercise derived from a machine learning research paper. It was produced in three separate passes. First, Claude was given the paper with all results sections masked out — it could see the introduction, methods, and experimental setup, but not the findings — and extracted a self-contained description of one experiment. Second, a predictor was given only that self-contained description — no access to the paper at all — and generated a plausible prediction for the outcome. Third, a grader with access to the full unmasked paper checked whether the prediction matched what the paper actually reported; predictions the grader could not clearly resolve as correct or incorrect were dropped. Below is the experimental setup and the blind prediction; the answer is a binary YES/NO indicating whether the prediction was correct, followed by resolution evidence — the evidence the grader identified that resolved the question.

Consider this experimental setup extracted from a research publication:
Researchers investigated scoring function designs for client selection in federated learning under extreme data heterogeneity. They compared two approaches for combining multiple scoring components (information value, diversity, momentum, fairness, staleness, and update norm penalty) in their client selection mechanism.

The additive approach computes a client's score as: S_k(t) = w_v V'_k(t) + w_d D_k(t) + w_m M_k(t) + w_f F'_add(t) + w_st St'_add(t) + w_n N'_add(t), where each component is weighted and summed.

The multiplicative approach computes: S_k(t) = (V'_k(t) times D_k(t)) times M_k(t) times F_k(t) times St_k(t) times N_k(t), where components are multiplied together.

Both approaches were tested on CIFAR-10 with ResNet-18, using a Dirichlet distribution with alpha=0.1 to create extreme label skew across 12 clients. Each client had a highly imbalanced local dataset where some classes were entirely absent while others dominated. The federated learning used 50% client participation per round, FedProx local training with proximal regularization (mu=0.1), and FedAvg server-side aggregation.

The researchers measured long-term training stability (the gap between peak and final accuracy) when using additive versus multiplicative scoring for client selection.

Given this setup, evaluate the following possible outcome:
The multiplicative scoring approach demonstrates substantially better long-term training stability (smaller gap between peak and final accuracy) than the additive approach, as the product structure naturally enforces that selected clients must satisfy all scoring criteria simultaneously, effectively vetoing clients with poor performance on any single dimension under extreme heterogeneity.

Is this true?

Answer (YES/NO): NO